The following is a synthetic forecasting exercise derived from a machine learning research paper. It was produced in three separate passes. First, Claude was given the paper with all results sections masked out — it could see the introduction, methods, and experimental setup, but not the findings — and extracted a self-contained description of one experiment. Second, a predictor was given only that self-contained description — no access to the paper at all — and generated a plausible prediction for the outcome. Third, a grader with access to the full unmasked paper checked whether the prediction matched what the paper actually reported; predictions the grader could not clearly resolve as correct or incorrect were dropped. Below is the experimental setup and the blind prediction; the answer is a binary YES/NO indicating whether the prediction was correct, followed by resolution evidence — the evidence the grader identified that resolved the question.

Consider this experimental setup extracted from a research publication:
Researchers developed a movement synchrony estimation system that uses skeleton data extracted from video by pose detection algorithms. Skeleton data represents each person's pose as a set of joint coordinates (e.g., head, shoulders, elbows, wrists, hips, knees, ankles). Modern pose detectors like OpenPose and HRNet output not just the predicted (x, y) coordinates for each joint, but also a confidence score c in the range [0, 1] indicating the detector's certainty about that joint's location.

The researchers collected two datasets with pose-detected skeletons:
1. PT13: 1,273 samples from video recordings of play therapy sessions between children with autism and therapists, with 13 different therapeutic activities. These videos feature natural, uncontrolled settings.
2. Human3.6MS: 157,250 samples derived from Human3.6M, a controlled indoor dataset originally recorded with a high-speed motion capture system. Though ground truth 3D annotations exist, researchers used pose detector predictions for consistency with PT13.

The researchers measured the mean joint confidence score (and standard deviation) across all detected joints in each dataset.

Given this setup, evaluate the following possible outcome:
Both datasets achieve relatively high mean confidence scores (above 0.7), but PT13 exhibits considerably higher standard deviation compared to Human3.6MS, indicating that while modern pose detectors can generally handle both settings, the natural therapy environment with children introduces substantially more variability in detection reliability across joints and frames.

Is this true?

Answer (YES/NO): NO